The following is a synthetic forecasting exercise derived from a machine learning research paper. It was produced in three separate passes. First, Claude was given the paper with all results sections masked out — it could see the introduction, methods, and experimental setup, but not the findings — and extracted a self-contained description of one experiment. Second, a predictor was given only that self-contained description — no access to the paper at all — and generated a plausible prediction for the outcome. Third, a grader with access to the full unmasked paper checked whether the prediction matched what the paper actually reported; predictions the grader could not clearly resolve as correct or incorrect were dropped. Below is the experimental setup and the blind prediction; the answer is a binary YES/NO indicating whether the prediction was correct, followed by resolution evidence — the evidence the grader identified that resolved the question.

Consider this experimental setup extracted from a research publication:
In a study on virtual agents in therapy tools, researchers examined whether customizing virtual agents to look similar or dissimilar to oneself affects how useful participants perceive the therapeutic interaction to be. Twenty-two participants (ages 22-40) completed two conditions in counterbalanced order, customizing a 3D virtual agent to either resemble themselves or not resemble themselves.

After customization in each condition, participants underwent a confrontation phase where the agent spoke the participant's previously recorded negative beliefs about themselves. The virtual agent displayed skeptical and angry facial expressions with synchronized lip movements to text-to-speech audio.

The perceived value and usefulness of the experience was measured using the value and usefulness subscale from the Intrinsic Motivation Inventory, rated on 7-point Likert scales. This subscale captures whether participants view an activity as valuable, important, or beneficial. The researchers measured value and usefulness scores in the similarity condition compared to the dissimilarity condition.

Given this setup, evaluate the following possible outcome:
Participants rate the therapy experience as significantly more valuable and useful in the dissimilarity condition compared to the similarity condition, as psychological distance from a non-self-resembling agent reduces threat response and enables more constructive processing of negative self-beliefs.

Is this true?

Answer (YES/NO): NO